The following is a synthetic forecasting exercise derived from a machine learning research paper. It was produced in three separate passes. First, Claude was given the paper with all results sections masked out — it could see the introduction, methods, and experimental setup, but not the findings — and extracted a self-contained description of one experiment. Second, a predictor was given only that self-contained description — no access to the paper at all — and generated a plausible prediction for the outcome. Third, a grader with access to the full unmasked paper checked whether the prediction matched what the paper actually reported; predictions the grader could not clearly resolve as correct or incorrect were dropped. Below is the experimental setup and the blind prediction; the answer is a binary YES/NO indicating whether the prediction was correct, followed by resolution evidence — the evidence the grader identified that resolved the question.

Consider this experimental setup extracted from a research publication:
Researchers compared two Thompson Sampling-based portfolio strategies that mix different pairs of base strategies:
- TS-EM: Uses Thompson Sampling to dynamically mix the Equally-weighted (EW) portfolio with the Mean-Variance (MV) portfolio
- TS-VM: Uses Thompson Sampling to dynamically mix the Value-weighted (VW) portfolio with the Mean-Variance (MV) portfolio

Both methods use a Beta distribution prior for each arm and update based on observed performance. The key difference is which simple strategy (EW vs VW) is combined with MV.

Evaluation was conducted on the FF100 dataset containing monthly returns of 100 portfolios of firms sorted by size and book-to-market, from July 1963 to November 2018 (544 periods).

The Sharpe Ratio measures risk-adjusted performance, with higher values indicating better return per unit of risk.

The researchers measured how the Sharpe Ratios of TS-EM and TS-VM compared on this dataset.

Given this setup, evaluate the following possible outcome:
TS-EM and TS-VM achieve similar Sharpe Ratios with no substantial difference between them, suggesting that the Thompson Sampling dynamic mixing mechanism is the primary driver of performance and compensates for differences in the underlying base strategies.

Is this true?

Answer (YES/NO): NO